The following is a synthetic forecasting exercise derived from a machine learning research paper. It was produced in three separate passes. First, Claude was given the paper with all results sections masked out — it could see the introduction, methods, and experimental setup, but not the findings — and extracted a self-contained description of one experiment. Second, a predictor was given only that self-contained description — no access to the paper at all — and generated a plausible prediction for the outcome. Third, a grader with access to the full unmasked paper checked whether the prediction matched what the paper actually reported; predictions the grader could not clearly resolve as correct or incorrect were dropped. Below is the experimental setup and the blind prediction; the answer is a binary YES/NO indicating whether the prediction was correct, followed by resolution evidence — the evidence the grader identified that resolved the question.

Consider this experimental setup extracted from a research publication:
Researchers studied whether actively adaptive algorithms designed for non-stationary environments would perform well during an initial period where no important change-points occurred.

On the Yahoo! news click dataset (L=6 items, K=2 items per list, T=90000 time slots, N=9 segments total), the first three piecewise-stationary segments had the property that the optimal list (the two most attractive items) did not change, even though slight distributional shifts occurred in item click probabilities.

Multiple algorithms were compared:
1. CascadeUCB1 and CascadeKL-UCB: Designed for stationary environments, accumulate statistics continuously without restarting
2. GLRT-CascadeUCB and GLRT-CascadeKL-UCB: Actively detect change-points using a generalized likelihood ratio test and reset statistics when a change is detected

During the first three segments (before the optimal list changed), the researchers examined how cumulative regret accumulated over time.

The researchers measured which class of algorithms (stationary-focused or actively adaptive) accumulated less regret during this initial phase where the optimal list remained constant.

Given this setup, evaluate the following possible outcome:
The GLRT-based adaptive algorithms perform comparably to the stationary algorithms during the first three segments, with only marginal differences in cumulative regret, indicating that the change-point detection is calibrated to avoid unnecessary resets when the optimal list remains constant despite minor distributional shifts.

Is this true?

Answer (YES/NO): NO